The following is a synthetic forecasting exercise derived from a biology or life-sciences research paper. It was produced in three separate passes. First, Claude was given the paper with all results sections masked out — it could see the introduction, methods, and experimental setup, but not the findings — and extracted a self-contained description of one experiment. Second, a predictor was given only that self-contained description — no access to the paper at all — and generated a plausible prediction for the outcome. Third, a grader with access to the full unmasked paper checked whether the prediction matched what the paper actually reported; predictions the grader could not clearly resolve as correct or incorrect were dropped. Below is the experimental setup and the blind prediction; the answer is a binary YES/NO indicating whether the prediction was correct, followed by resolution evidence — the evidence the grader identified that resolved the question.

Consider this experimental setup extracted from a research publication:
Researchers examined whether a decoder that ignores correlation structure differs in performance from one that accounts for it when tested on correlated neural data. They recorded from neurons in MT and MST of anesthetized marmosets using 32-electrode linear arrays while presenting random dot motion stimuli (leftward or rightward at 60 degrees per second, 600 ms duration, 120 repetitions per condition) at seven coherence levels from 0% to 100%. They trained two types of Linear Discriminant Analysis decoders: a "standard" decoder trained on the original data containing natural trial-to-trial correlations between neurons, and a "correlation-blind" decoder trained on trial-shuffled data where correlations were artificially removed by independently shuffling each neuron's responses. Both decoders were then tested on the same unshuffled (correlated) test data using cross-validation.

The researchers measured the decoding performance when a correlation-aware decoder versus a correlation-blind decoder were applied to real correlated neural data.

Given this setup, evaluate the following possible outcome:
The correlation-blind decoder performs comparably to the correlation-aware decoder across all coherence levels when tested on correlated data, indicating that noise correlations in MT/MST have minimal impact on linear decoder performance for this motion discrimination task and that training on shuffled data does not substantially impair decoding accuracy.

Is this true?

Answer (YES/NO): NO